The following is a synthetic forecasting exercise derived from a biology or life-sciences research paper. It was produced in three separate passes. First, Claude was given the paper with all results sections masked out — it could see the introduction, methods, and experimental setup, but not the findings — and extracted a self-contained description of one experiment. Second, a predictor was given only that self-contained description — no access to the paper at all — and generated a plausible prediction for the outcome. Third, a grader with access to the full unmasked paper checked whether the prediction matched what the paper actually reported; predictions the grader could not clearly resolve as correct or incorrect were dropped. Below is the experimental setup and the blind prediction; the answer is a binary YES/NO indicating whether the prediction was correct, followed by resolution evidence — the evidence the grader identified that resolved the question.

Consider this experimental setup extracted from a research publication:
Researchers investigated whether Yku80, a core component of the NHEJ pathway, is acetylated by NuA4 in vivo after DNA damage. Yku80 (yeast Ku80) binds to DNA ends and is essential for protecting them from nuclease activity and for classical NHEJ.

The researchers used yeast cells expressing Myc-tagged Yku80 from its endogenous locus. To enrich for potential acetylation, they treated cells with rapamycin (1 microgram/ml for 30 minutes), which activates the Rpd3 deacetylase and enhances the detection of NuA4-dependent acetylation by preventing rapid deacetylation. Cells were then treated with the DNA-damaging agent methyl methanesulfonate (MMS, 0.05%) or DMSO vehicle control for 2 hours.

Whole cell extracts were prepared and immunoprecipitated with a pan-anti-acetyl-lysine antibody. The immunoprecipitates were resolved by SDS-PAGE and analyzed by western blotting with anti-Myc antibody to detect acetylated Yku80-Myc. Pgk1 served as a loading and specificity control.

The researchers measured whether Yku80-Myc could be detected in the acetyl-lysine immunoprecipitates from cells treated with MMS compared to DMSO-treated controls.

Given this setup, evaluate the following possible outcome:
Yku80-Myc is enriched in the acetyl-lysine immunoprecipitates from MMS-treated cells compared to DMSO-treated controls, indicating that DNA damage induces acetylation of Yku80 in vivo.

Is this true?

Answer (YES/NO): YES